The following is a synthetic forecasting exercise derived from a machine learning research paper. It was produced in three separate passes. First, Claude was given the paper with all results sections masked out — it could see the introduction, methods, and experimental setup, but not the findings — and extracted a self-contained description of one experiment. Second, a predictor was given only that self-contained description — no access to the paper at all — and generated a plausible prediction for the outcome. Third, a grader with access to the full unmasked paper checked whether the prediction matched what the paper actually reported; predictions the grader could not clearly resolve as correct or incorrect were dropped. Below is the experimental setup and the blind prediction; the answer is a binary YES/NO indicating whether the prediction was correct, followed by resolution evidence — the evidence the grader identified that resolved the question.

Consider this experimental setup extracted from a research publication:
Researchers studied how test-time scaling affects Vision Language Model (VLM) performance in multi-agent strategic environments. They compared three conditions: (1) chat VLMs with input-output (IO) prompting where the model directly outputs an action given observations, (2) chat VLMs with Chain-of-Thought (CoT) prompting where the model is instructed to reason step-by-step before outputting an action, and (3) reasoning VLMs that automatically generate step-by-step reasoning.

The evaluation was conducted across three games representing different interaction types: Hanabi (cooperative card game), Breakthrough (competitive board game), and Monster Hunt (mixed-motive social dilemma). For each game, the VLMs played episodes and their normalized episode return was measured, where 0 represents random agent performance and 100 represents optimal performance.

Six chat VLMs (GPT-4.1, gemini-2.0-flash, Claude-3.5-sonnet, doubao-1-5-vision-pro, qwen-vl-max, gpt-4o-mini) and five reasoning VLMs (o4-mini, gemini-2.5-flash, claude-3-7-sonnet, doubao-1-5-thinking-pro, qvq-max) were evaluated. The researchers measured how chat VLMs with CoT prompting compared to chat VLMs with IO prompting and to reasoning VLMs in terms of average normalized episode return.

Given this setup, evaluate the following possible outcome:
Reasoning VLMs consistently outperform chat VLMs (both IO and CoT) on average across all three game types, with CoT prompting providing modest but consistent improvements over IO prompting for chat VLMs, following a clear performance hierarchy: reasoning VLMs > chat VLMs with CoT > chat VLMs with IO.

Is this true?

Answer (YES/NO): NO